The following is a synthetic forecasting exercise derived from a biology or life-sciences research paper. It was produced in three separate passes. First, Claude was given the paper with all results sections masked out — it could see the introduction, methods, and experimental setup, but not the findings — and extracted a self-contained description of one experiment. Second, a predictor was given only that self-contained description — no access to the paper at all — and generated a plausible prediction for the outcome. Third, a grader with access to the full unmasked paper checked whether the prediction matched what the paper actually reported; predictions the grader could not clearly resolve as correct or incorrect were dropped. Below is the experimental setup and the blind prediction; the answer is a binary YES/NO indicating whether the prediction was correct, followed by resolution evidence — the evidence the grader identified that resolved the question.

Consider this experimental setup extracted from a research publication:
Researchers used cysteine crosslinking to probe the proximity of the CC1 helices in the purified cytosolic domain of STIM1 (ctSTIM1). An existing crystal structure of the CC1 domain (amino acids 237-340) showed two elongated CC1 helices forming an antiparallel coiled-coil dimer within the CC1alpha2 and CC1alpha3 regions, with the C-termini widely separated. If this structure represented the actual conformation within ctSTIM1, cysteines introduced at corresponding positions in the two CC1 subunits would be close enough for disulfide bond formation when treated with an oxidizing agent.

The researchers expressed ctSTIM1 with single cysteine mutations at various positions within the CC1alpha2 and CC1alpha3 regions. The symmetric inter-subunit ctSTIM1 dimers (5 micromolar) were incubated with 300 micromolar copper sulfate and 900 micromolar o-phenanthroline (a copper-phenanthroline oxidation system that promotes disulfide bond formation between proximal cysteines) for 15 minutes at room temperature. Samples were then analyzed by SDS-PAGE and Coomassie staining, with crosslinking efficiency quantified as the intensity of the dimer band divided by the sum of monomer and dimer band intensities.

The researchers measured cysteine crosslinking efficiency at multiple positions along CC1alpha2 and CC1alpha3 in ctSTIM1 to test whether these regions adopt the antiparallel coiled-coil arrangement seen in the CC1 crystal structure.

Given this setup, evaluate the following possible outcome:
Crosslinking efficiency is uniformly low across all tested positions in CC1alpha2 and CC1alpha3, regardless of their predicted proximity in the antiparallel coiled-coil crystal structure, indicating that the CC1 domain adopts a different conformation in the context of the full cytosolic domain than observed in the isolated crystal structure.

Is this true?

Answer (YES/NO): NO